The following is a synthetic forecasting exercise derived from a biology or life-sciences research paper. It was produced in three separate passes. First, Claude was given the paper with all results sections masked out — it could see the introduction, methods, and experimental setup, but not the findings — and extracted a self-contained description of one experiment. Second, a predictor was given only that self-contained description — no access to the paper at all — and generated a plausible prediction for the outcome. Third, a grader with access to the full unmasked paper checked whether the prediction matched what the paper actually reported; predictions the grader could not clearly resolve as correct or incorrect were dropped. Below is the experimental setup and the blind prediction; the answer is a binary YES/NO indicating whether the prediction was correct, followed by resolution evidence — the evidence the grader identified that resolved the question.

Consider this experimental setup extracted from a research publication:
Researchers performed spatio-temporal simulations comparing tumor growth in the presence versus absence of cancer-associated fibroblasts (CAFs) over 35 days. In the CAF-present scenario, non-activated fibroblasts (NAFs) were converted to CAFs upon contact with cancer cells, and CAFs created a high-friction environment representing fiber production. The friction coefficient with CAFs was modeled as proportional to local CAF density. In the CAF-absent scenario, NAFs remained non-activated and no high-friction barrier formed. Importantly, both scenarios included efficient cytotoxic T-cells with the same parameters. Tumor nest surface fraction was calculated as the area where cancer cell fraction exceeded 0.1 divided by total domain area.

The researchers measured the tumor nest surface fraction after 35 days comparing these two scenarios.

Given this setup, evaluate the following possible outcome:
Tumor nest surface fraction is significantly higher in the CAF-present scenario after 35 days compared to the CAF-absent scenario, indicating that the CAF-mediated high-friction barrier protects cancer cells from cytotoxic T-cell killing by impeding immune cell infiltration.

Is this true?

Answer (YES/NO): YES